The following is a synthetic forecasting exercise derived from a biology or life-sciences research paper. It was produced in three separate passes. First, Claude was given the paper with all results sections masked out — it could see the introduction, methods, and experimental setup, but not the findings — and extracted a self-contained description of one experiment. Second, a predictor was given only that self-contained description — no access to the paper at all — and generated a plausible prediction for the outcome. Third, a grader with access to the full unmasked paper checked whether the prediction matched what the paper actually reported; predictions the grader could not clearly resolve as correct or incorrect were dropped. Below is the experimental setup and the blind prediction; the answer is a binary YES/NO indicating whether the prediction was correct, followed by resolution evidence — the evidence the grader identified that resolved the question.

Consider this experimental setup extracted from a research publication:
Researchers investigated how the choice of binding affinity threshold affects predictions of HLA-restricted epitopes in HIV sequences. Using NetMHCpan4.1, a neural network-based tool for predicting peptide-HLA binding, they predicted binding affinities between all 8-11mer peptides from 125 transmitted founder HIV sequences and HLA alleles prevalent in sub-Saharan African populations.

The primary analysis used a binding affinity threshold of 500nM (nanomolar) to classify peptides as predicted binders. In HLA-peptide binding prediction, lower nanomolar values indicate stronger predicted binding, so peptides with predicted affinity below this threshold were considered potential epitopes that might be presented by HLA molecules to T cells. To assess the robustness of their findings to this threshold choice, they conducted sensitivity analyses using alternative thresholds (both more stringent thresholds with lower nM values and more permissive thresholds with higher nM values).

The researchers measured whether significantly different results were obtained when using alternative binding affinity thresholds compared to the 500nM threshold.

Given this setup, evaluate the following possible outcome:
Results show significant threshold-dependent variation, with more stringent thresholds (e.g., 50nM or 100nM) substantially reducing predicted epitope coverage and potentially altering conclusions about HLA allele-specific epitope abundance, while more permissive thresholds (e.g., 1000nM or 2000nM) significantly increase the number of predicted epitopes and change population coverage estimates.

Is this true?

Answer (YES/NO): NO